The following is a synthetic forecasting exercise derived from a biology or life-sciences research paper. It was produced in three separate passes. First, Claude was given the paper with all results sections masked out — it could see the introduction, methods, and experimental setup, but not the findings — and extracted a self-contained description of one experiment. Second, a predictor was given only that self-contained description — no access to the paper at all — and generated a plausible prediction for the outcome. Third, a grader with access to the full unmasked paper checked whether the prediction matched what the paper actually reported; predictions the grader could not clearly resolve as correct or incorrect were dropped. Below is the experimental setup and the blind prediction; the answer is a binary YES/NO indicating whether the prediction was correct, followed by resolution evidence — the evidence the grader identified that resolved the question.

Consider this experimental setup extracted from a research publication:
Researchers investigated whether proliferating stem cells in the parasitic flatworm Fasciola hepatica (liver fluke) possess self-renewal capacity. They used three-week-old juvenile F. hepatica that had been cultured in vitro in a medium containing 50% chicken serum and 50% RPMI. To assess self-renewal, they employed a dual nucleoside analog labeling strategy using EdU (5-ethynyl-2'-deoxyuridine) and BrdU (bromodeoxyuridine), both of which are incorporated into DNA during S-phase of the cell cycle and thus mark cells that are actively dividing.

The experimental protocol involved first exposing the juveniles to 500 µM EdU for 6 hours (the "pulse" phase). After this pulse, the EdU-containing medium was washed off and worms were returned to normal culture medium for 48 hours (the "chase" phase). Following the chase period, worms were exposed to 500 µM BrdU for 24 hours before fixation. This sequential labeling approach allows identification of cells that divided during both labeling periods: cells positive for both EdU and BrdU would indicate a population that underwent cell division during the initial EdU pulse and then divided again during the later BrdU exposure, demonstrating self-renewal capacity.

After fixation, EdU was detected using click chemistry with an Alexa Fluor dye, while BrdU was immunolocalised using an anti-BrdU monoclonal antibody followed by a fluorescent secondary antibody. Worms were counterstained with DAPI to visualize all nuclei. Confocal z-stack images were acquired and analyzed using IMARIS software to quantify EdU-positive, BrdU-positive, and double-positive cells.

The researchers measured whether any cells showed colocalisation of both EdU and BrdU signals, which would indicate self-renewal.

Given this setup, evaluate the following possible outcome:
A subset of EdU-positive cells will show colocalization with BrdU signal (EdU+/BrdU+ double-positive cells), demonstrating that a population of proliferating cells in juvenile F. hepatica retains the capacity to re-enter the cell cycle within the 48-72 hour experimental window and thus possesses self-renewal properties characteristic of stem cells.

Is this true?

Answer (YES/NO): YES